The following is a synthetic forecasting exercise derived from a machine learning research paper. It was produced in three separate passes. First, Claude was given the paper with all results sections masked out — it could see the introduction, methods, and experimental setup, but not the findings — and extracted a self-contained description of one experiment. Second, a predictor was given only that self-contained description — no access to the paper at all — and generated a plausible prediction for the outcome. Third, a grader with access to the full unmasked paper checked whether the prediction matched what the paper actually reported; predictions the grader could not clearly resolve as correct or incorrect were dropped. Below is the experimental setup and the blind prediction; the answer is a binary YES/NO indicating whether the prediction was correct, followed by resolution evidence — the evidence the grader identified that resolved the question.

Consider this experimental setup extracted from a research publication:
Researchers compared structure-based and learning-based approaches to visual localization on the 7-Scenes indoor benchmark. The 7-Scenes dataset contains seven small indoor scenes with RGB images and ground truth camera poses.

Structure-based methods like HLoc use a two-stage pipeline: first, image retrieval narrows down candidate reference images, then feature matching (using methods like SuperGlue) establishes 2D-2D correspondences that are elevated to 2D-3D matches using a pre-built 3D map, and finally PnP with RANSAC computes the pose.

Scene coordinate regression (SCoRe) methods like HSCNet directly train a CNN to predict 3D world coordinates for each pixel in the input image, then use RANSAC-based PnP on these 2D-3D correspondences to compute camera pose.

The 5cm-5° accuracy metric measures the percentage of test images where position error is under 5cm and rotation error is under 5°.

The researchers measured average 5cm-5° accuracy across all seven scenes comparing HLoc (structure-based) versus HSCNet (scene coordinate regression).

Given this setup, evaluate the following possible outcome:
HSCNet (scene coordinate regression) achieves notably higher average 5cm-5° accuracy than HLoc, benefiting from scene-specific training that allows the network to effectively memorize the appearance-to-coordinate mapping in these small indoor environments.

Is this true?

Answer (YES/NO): YES